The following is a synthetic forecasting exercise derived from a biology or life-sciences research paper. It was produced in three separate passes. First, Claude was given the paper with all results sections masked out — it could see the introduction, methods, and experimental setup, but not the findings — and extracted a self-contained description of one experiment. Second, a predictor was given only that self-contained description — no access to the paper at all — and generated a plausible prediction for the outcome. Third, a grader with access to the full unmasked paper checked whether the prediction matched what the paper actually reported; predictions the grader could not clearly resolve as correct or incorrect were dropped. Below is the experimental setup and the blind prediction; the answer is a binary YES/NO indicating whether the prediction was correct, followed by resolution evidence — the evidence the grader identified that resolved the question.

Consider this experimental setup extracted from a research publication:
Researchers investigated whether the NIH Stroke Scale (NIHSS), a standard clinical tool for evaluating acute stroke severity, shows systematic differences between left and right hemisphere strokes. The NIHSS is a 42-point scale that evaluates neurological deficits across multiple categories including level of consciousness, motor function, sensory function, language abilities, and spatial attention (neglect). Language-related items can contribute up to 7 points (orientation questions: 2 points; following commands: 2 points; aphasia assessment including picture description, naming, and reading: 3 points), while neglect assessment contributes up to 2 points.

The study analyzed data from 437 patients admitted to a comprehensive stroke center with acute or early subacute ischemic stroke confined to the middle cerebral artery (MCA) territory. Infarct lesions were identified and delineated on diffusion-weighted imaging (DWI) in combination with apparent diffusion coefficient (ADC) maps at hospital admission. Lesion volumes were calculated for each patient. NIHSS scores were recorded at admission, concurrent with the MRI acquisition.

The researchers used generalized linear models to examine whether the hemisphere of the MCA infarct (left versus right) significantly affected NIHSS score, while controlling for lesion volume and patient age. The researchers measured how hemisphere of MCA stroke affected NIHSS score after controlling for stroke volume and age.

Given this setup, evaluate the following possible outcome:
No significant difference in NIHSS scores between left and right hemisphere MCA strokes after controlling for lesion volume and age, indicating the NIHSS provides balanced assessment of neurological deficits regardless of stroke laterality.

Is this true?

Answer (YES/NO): NO